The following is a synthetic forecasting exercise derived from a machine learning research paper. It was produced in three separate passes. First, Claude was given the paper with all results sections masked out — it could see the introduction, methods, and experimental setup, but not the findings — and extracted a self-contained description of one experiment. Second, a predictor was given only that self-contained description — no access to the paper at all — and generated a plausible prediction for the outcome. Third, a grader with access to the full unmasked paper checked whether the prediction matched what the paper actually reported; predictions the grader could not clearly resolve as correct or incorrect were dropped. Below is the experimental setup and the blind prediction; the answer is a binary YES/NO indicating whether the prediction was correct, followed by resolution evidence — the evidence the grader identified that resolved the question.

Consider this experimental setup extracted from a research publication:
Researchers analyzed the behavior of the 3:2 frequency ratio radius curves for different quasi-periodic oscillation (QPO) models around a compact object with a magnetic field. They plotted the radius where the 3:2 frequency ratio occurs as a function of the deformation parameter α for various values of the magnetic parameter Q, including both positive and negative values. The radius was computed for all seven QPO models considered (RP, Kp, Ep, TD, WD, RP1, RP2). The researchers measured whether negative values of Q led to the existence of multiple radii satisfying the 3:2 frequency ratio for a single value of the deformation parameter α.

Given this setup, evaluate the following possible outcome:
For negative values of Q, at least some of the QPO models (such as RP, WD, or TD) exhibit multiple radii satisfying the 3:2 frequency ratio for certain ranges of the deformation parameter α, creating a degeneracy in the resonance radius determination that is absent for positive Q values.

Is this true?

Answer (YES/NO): YES